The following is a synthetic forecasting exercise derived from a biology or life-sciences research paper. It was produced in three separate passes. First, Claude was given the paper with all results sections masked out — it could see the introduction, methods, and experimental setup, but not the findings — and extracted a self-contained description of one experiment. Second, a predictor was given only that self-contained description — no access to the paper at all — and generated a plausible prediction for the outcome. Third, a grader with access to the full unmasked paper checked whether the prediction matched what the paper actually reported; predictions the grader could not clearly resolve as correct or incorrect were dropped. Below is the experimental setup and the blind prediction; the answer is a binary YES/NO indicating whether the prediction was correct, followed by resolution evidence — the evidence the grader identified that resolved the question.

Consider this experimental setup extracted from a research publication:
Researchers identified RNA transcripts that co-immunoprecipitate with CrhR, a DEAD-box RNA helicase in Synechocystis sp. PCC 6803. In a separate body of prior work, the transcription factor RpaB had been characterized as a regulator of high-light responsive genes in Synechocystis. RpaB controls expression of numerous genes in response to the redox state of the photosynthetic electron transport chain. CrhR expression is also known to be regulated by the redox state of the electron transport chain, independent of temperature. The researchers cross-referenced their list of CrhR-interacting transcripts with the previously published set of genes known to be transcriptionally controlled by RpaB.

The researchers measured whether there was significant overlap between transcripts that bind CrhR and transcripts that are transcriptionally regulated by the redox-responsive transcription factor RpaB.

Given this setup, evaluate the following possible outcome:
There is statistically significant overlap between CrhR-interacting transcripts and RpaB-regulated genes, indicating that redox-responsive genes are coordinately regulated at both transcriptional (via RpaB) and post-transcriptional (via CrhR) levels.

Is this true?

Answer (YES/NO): YES